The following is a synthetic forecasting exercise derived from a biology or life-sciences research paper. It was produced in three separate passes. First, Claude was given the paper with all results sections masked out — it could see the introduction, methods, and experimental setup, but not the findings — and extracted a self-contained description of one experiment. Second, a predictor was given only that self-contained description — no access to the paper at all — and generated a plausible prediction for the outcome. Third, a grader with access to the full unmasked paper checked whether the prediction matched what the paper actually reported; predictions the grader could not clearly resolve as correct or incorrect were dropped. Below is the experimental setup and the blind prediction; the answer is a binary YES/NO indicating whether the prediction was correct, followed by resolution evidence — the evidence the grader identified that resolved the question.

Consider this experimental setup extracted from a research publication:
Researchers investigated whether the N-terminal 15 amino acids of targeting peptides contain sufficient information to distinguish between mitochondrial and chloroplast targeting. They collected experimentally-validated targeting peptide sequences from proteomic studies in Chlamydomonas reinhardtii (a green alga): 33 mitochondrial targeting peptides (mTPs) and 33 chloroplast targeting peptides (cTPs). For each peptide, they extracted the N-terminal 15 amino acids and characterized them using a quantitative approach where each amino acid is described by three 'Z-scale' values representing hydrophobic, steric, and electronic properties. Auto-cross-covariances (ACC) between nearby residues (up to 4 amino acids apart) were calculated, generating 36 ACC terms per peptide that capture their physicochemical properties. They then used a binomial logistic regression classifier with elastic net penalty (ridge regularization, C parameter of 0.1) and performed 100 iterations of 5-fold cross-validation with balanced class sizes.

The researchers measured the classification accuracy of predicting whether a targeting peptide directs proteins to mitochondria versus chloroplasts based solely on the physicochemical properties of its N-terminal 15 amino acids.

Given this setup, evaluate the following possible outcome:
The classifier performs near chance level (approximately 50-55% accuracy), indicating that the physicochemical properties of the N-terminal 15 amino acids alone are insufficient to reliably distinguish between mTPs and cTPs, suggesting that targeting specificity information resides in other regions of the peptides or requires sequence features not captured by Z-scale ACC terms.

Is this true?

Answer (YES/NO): NO